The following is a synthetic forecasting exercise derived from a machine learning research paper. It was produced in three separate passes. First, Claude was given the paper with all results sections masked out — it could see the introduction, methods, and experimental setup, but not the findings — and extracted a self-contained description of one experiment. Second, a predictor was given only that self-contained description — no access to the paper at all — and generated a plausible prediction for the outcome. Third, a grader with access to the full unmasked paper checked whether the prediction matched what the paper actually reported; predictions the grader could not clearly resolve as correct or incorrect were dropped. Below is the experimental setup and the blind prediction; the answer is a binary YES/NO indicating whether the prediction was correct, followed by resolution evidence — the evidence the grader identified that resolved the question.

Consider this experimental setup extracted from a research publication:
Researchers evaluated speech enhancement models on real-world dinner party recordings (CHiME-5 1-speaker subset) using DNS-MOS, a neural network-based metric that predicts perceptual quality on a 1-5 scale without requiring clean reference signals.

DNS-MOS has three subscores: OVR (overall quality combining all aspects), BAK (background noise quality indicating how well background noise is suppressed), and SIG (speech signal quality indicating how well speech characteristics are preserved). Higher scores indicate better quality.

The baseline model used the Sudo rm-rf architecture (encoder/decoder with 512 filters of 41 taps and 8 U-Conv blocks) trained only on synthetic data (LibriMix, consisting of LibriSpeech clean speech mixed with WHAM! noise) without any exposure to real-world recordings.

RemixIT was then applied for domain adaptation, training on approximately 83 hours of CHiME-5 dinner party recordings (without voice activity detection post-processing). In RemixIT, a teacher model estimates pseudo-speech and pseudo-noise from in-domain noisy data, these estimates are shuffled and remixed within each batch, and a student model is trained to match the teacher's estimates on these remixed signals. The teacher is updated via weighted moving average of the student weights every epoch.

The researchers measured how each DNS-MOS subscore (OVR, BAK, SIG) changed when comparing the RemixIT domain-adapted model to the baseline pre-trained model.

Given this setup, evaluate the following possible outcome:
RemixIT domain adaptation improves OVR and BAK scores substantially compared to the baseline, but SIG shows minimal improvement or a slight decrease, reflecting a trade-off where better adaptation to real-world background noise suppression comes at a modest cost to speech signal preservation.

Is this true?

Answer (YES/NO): NO